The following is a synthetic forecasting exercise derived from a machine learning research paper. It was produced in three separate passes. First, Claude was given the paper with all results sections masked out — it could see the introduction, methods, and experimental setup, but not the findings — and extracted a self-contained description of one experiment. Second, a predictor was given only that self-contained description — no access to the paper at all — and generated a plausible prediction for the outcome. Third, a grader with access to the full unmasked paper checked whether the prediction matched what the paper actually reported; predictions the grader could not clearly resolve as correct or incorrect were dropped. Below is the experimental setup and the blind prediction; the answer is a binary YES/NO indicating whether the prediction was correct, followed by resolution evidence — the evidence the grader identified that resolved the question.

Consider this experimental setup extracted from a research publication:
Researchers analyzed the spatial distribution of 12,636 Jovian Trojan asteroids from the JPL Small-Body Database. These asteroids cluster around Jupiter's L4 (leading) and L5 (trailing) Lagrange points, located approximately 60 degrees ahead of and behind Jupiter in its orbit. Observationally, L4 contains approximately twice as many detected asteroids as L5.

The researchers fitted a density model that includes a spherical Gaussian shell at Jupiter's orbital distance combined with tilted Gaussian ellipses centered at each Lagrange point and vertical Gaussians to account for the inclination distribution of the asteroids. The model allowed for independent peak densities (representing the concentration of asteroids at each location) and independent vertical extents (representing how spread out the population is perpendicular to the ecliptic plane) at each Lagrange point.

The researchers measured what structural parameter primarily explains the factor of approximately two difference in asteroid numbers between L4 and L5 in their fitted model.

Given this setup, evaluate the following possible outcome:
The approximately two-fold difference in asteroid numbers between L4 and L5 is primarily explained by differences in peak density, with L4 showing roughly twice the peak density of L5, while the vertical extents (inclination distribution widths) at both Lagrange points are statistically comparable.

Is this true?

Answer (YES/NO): NO